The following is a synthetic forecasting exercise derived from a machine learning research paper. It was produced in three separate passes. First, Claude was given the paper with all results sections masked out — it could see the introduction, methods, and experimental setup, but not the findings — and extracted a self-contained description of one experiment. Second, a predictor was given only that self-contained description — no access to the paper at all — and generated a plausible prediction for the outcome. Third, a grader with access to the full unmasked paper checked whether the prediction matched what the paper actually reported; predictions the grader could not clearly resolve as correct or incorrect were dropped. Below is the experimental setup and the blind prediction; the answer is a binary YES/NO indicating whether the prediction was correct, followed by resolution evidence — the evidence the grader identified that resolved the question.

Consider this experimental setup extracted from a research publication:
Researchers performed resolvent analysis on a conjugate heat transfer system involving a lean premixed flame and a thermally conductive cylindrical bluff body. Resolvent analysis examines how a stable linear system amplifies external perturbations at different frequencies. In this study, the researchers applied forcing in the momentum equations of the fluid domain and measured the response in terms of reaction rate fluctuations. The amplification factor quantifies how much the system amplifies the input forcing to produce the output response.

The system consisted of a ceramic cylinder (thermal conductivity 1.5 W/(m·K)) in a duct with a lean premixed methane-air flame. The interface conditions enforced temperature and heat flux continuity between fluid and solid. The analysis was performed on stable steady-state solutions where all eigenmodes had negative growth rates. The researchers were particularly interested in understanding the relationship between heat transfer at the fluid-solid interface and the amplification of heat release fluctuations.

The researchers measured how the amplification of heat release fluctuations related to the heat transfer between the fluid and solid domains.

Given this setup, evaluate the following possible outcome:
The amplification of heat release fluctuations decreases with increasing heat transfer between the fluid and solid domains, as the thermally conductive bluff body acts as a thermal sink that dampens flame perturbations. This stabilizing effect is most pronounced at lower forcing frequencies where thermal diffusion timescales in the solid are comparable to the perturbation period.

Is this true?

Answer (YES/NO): NO